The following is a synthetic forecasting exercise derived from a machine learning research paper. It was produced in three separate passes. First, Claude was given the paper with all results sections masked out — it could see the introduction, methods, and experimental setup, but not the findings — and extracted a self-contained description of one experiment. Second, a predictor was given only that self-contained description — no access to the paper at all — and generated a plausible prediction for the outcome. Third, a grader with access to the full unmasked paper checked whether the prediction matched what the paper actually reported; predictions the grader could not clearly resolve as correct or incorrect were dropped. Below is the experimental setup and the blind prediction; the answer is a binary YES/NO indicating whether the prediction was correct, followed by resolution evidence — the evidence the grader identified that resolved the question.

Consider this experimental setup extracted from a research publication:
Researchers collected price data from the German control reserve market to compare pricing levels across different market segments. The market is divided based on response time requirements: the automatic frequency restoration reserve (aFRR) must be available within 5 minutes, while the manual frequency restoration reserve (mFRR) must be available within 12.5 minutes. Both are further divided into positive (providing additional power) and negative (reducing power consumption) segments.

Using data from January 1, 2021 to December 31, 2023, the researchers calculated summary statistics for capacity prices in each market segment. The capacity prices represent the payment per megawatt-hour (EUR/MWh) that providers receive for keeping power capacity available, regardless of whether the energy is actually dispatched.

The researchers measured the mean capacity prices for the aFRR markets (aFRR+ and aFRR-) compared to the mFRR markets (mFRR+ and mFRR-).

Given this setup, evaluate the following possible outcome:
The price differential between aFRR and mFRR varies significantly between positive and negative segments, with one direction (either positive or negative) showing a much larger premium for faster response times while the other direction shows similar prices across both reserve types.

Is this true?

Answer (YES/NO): NO